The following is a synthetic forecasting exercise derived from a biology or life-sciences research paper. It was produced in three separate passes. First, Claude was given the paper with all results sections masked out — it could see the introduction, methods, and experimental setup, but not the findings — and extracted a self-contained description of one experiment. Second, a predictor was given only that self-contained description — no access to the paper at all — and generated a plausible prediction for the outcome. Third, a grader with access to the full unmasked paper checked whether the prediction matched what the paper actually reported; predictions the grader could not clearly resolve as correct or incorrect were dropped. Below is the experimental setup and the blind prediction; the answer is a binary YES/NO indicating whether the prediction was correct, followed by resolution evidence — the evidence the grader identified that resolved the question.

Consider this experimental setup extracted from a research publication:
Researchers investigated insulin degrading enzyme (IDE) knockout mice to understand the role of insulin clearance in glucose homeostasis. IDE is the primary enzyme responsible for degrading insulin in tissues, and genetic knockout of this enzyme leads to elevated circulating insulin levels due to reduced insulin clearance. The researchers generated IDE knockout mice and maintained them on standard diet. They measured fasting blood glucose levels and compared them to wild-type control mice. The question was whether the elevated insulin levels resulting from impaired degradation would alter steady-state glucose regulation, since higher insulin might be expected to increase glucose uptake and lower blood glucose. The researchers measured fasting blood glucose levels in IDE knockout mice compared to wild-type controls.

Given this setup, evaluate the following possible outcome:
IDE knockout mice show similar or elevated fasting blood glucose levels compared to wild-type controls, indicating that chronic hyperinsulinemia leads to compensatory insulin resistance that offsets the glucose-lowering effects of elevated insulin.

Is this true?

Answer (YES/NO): NO